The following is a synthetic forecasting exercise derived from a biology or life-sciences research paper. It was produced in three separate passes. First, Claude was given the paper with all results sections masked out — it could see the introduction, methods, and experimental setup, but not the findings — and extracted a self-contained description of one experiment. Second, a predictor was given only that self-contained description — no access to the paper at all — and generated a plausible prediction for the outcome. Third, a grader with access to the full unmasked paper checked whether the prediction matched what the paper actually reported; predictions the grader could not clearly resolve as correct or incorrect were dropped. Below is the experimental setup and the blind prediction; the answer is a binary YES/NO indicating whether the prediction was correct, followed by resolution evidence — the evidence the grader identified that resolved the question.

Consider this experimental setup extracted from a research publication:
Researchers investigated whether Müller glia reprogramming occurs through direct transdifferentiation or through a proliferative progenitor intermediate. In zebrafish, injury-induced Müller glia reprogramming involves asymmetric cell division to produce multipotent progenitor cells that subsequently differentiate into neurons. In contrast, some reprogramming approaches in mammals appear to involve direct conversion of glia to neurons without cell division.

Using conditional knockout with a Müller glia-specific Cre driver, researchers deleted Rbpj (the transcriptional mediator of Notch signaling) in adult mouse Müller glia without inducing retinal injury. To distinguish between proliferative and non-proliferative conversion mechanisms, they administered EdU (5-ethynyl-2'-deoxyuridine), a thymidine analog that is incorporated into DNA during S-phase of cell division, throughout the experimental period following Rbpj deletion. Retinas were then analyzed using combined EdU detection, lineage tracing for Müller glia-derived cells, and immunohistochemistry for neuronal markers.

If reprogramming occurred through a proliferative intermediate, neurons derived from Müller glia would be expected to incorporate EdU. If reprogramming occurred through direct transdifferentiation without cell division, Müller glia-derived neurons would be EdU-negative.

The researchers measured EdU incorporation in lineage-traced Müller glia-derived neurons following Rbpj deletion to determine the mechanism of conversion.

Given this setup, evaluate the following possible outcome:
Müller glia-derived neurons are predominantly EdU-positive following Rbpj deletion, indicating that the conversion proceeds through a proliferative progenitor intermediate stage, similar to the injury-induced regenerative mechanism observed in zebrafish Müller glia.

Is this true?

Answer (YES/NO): NO